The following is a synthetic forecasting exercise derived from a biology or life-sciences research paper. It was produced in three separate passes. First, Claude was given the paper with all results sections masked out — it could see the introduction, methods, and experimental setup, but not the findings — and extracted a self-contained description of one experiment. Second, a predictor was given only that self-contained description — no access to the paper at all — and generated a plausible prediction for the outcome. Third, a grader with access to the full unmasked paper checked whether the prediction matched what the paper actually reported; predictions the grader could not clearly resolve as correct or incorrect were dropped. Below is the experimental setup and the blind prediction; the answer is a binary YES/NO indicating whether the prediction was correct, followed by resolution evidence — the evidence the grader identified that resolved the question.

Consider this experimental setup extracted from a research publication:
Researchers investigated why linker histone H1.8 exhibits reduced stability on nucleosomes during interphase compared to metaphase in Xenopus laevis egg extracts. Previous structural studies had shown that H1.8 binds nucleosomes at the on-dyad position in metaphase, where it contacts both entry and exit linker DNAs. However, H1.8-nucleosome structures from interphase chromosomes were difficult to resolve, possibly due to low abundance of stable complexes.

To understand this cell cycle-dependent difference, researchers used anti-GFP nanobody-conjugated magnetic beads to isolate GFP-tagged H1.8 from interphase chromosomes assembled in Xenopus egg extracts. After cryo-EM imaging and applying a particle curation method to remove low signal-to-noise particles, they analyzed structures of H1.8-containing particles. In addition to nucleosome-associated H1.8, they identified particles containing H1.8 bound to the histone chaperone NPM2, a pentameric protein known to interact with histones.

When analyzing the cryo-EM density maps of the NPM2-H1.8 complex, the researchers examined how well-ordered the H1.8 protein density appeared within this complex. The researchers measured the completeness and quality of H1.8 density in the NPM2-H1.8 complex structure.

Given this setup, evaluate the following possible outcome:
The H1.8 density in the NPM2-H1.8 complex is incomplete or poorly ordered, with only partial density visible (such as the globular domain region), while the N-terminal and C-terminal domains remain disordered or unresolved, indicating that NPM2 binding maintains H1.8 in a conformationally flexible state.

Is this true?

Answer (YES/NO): NO